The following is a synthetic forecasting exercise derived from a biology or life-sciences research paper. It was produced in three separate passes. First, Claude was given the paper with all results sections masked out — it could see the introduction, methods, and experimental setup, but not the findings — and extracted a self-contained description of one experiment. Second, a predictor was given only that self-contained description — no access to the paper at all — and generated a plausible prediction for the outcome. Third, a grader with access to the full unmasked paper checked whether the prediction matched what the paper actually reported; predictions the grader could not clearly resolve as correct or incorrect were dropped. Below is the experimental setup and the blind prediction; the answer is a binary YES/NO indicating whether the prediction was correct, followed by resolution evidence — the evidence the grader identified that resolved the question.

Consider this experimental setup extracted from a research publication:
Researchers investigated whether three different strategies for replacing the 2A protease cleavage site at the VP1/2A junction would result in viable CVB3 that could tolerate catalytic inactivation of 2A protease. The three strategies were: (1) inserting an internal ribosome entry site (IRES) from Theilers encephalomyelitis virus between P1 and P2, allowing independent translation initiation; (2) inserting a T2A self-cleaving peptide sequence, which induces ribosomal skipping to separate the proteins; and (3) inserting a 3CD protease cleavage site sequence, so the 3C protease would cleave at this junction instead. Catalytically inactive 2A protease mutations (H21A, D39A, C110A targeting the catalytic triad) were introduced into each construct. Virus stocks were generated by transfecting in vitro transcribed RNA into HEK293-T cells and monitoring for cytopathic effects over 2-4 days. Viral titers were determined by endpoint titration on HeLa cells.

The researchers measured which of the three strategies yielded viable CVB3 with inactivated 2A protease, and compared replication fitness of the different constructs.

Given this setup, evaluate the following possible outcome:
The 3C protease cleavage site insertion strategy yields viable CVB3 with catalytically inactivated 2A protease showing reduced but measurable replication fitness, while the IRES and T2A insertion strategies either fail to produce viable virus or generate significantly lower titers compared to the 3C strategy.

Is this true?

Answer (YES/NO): NO